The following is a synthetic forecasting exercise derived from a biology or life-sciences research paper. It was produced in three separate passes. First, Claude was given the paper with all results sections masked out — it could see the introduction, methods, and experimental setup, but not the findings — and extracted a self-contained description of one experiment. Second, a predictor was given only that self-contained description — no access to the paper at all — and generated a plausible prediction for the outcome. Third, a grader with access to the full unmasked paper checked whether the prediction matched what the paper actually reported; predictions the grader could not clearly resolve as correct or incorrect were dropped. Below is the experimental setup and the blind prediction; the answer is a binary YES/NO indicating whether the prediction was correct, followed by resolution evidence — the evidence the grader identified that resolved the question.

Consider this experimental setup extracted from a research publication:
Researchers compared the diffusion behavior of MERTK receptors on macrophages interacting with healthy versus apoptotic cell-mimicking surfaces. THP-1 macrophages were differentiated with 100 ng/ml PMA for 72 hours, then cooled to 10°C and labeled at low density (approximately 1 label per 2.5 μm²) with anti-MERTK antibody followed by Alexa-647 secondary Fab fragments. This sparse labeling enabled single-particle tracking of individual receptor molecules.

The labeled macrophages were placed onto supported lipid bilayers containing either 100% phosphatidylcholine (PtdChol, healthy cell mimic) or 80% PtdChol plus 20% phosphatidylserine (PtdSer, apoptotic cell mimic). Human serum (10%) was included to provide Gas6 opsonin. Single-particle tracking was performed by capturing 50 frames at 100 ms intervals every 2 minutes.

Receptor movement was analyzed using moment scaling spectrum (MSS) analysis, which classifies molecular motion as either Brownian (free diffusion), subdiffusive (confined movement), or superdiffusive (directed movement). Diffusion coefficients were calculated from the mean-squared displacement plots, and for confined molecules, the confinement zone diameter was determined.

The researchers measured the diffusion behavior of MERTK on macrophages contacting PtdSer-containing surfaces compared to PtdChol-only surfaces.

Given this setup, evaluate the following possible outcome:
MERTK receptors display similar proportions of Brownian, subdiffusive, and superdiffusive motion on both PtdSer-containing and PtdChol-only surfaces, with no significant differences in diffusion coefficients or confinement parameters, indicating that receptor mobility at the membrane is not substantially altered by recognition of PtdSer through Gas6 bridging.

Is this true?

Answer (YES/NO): NO